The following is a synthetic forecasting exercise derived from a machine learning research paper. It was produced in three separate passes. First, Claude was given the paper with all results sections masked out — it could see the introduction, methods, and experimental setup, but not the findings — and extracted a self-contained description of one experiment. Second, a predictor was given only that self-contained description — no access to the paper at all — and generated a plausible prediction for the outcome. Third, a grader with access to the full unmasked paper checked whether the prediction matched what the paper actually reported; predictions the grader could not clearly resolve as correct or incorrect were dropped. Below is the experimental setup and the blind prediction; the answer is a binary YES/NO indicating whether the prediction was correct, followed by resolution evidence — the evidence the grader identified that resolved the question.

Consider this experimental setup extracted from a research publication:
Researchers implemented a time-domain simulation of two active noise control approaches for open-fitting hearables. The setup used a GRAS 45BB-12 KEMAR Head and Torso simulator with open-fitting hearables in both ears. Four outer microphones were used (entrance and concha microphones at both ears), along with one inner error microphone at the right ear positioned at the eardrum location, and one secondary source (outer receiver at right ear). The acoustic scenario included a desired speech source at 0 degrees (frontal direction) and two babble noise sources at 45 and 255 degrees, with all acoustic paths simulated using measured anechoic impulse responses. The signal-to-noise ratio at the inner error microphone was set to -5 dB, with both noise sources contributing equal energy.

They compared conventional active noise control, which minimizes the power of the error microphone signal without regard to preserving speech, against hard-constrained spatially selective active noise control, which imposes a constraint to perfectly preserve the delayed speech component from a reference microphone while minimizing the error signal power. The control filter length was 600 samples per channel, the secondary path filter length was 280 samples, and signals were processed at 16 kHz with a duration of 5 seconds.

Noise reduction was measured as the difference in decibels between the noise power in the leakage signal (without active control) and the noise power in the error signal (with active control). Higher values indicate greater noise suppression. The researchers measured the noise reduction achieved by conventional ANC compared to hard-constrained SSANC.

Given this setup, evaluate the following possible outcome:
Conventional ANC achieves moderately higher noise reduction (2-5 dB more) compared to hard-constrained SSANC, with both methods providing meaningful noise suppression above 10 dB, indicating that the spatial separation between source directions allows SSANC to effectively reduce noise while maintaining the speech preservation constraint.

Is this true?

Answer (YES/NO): NO